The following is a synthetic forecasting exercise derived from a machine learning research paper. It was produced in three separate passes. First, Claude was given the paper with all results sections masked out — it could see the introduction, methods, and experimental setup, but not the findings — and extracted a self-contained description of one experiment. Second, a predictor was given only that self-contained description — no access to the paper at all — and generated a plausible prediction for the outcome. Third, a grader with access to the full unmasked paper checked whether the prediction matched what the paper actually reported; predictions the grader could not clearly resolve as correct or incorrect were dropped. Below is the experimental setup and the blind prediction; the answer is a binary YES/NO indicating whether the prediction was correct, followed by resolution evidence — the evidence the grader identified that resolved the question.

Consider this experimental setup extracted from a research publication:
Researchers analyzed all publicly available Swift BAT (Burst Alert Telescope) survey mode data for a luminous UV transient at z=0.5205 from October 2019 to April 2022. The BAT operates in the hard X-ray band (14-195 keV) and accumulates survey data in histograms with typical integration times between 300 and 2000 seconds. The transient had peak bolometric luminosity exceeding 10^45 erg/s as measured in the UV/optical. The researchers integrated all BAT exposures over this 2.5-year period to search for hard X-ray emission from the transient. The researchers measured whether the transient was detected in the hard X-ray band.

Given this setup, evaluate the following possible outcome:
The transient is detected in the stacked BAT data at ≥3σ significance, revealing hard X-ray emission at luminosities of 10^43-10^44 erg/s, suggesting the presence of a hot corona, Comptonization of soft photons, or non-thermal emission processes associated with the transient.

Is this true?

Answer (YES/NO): NO